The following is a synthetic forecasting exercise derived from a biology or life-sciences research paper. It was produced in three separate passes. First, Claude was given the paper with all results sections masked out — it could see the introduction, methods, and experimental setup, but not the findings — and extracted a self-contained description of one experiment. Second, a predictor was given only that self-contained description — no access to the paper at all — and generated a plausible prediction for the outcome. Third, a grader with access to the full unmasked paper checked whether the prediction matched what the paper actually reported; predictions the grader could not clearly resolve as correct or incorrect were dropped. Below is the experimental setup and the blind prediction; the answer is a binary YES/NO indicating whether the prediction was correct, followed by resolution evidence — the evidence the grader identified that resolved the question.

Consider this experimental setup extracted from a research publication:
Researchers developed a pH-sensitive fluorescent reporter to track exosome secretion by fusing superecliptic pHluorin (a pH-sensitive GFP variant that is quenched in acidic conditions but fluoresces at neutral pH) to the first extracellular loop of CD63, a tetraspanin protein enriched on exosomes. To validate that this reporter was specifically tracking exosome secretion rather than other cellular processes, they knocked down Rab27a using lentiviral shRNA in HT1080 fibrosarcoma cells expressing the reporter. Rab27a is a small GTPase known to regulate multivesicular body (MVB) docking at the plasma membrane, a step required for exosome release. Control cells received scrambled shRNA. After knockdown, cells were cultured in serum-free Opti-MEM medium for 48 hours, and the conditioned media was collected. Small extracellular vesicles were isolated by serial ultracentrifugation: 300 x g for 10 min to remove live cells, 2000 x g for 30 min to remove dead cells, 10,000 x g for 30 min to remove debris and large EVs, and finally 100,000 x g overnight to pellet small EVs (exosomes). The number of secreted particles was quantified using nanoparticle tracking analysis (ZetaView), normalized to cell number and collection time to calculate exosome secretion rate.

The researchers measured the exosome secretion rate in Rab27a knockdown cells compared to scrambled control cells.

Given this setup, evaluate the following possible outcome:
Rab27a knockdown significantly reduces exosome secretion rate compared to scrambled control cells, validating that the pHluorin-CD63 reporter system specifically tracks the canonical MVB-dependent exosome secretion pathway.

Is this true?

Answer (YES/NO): YES